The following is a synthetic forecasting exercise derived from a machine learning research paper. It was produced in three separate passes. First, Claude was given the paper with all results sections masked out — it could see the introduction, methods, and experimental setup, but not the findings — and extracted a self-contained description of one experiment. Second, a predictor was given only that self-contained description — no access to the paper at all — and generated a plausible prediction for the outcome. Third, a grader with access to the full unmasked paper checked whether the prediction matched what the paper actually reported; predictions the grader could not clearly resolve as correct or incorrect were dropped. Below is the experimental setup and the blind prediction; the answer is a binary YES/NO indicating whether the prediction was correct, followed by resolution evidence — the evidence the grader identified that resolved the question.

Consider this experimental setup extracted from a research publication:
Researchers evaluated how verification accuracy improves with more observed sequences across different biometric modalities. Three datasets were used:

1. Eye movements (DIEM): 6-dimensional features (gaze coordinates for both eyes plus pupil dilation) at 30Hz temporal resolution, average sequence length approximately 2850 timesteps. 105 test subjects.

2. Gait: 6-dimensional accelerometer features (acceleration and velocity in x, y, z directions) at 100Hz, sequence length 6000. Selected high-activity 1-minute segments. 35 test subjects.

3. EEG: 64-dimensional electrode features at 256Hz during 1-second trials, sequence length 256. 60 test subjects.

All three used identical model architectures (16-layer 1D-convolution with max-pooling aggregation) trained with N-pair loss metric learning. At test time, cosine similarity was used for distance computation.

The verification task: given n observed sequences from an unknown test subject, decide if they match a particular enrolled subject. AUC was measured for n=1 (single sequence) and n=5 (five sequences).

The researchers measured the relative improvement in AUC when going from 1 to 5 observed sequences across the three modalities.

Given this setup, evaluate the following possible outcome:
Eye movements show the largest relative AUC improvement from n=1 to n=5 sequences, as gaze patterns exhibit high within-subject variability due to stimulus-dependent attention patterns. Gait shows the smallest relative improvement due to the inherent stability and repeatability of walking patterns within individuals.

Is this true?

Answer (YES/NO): NO